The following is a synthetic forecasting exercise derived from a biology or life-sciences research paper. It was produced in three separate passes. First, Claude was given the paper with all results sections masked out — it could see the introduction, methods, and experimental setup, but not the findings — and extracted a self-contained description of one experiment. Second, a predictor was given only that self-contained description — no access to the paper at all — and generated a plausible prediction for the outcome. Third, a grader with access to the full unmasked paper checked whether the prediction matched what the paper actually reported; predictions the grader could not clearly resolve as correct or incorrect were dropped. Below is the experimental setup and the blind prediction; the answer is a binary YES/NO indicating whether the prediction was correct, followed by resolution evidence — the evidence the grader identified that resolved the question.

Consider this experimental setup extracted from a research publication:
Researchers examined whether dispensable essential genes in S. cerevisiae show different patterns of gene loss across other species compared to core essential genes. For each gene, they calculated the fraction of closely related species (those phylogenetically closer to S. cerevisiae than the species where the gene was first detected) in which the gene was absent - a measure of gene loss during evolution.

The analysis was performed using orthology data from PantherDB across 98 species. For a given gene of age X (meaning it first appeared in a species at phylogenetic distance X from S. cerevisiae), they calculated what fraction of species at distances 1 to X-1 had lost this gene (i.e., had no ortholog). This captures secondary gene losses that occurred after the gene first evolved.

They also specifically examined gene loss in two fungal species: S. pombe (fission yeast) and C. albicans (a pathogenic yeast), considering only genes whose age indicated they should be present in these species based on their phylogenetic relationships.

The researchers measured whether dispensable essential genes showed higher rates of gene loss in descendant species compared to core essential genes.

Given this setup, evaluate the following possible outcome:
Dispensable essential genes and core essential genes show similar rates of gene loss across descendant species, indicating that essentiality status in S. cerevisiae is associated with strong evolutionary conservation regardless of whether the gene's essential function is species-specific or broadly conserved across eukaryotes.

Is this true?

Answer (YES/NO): NO